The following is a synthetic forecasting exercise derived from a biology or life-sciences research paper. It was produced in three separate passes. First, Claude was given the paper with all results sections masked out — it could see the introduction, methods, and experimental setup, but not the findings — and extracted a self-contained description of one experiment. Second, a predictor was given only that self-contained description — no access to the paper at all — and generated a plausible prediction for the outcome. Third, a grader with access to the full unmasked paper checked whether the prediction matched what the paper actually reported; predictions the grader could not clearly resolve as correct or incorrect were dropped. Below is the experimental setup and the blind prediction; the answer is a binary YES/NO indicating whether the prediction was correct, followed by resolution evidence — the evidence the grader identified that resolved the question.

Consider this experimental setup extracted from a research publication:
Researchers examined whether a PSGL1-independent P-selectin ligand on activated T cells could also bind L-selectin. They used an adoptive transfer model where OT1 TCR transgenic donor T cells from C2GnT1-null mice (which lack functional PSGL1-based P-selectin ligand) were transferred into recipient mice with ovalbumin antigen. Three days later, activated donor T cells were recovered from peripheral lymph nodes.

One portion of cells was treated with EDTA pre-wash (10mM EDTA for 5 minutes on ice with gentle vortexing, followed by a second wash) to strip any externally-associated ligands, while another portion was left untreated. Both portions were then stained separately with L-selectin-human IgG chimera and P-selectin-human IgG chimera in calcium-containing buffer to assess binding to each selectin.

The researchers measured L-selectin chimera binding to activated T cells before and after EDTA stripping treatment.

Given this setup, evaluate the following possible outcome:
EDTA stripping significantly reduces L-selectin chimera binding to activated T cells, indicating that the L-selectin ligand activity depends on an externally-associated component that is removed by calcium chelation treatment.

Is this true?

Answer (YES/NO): YES